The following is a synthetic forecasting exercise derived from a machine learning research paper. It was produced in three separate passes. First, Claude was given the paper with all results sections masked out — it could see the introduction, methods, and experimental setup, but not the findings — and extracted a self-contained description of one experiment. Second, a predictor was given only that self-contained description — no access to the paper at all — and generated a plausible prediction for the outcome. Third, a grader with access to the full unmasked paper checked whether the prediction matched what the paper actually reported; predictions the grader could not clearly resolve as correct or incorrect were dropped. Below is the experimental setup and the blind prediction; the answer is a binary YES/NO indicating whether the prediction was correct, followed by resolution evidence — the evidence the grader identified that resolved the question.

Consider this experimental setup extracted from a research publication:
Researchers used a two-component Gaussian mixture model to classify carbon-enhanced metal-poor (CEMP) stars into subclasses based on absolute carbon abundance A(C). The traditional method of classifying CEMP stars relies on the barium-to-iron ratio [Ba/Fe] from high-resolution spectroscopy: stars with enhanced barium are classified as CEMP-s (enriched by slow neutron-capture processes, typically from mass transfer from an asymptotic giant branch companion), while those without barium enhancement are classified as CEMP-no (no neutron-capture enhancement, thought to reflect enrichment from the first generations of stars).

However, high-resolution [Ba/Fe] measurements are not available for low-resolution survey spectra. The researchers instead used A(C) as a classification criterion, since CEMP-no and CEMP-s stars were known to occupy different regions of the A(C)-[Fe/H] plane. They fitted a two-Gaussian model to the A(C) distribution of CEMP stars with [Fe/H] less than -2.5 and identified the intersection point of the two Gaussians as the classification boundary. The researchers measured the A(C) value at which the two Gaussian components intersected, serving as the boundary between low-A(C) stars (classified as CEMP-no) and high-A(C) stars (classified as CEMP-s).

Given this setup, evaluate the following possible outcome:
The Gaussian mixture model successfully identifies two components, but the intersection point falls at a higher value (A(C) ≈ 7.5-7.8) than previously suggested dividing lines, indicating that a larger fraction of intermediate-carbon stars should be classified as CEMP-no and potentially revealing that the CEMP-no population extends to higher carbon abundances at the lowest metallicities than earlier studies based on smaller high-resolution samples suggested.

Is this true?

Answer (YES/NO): NO